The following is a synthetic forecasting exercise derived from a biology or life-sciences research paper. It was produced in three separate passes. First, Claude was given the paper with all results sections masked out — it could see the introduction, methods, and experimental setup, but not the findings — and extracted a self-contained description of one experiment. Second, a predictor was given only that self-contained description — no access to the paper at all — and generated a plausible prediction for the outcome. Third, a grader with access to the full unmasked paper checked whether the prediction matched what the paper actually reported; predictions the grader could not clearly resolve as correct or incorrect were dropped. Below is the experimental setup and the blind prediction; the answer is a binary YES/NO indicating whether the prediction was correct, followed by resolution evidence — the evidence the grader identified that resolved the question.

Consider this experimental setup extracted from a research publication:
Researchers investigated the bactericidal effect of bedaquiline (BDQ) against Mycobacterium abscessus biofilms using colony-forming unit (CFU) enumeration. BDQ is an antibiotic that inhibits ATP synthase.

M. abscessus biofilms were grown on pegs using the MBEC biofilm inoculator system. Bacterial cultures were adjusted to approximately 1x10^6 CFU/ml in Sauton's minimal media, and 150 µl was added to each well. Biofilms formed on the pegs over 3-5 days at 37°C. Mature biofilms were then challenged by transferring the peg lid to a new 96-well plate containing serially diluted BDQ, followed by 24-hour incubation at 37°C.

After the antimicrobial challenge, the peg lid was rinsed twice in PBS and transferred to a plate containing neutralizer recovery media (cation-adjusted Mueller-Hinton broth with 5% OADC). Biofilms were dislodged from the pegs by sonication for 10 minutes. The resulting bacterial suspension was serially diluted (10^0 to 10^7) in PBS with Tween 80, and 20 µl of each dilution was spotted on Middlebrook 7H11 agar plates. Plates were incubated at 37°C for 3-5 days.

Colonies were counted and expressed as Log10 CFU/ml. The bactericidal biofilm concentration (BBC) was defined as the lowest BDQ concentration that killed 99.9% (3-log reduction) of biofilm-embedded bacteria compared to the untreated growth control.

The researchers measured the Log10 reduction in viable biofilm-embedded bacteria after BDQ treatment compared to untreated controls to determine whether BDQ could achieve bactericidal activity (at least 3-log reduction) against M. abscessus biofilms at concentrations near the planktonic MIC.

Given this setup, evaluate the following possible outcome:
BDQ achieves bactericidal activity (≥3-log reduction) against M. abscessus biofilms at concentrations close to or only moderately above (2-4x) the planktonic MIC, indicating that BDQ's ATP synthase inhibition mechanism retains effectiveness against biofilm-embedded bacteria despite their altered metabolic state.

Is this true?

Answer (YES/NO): NO